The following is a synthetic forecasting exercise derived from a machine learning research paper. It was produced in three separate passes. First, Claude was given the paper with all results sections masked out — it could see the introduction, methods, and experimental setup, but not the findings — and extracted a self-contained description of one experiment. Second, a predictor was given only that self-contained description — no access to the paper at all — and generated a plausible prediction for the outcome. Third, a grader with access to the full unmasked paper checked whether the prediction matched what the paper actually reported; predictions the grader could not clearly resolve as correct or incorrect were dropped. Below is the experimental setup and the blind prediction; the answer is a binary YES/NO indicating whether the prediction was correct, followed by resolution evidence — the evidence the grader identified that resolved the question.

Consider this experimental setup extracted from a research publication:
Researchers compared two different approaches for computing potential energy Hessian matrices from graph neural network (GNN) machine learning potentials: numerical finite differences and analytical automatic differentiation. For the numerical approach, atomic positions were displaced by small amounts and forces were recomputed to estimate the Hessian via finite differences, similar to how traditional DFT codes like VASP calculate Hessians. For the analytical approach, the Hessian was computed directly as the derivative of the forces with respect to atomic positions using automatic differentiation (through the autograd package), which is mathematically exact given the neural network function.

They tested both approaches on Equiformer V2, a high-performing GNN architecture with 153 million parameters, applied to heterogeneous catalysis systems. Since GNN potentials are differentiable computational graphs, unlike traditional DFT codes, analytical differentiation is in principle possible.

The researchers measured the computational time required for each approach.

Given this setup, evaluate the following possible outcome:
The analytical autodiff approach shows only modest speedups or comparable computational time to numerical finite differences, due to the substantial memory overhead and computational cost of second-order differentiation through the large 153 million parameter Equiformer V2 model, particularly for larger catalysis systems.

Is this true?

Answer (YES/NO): NO